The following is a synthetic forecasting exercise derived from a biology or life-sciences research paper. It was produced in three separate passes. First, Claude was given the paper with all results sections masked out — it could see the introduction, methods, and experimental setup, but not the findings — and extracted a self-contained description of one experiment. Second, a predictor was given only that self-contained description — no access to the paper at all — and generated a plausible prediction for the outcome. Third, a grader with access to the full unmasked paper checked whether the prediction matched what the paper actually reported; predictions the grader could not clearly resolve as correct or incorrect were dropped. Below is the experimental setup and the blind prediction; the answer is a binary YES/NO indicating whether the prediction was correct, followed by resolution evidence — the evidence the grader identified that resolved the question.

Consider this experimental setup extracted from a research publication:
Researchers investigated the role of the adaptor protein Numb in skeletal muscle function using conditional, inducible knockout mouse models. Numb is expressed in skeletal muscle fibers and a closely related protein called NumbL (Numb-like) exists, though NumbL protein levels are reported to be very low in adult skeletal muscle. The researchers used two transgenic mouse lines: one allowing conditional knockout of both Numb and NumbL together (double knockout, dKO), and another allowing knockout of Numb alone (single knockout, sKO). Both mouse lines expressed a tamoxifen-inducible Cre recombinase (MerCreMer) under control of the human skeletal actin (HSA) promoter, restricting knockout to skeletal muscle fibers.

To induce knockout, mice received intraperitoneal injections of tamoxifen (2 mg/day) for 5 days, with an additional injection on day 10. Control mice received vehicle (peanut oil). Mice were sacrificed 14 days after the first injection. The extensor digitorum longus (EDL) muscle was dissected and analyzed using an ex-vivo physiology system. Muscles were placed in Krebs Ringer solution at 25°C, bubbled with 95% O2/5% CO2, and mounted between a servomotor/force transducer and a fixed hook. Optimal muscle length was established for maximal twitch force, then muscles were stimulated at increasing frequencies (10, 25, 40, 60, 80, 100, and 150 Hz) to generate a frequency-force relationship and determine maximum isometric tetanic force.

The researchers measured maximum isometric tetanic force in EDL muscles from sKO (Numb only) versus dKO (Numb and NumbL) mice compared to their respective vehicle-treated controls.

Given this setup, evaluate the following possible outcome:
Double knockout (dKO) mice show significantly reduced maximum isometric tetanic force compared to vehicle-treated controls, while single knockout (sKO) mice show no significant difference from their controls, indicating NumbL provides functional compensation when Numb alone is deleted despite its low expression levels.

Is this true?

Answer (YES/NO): NO